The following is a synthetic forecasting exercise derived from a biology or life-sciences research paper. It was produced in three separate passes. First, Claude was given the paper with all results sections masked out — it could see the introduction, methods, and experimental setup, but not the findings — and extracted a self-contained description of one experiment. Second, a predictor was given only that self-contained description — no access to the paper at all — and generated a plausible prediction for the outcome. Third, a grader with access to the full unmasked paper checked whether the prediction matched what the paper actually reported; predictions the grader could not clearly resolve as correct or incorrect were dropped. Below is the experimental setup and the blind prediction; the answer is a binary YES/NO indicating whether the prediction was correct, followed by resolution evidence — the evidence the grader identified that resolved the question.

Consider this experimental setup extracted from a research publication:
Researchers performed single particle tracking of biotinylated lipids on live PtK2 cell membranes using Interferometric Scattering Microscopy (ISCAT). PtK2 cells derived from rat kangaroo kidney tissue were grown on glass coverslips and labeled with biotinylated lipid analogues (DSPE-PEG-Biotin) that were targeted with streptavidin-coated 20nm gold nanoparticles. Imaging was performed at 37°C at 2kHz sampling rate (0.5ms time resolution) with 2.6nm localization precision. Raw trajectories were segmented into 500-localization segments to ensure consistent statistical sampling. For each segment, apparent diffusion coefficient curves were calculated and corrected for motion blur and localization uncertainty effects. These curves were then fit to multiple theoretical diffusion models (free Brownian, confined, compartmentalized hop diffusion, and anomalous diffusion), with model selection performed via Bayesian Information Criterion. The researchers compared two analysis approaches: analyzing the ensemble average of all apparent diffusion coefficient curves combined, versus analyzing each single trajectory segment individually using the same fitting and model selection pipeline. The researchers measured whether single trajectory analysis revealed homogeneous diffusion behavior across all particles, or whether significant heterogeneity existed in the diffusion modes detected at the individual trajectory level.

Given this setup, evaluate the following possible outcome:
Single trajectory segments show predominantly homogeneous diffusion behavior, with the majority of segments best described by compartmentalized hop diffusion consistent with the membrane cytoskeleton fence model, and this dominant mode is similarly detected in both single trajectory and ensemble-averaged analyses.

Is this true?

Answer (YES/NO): NO